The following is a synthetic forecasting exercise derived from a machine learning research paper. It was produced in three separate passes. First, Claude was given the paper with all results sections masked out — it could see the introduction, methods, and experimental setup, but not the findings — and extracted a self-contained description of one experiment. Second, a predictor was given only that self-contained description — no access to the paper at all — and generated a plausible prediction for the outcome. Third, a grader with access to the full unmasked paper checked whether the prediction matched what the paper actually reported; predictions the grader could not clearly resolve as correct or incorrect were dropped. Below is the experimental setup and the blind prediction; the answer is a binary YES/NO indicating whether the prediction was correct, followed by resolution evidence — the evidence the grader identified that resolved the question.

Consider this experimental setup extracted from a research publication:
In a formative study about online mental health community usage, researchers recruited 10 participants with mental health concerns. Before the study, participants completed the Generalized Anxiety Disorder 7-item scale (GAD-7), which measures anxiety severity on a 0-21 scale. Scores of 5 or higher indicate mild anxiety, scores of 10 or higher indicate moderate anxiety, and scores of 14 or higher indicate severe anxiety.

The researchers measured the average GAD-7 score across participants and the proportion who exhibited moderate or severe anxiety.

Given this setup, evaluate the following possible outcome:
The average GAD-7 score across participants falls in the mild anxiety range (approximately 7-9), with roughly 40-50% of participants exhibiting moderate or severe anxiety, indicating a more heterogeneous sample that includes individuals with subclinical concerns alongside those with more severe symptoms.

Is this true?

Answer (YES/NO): NO